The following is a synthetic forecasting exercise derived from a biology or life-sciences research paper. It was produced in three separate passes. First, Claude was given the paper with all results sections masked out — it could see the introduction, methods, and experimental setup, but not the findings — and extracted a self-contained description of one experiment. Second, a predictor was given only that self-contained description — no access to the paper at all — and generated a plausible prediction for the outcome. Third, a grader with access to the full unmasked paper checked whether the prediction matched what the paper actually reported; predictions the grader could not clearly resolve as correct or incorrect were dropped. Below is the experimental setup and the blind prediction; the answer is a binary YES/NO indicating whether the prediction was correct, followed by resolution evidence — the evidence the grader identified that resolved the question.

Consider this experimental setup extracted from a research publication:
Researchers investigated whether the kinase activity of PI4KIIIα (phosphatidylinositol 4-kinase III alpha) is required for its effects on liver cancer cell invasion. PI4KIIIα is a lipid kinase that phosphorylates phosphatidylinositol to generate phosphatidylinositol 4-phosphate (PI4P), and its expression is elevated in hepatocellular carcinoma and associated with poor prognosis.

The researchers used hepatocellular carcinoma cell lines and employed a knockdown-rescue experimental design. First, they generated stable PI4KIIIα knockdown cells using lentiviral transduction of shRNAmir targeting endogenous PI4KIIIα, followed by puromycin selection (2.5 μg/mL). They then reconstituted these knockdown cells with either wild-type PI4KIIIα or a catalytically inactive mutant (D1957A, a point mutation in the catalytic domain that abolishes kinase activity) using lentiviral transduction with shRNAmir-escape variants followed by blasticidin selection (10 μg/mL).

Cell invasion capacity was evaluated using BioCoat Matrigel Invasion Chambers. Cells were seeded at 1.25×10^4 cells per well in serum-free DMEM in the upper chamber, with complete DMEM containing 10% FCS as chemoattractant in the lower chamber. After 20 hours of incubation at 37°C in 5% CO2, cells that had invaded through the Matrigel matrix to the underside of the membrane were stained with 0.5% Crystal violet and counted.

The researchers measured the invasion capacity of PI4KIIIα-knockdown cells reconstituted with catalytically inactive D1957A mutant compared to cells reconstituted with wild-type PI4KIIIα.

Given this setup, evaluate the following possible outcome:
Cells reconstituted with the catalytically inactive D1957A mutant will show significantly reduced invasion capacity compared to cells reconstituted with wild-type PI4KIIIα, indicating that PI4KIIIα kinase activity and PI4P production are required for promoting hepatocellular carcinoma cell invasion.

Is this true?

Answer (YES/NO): YES